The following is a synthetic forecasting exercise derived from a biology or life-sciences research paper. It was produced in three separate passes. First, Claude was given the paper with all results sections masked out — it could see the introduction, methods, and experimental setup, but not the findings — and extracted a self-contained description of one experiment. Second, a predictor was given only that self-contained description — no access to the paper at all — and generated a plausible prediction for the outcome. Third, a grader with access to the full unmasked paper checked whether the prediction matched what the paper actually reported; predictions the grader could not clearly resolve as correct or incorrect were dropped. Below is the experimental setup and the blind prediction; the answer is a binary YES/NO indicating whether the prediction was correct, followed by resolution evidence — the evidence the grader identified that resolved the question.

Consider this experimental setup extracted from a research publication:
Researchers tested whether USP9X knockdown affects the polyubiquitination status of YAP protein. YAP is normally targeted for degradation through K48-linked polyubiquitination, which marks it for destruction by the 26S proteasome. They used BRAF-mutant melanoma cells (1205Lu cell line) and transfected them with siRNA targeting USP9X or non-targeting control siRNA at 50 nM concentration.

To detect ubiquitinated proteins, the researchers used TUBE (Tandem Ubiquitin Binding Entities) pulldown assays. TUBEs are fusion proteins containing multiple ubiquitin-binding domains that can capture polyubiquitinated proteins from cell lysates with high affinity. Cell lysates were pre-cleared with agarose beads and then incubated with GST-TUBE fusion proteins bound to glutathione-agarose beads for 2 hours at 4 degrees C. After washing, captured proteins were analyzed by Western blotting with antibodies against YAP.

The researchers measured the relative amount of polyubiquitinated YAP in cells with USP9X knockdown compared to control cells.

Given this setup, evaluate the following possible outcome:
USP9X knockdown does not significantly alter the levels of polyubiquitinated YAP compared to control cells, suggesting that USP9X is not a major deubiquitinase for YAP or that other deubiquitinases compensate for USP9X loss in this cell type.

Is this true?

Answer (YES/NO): NO